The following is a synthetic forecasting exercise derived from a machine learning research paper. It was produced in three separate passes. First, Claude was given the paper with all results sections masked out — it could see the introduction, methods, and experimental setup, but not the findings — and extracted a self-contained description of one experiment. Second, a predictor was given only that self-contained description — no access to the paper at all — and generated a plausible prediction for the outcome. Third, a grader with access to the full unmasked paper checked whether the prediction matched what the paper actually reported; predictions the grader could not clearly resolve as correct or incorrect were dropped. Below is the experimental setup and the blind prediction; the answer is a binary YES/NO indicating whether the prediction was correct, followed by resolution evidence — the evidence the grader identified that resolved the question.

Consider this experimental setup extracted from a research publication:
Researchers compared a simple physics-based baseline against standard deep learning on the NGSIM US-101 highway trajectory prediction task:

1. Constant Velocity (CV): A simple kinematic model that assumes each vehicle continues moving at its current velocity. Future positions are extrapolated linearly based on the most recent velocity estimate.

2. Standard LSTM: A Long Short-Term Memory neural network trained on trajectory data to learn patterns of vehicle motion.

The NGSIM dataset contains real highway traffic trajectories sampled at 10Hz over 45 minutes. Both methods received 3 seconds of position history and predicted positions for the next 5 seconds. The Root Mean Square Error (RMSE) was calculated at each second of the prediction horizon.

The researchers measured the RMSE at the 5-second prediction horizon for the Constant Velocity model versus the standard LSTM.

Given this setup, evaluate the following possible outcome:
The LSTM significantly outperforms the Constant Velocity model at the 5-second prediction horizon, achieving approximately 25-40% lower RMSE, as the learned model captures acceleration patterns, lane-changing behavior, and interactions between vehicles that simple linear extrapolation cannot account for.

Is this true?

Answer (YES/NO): NO